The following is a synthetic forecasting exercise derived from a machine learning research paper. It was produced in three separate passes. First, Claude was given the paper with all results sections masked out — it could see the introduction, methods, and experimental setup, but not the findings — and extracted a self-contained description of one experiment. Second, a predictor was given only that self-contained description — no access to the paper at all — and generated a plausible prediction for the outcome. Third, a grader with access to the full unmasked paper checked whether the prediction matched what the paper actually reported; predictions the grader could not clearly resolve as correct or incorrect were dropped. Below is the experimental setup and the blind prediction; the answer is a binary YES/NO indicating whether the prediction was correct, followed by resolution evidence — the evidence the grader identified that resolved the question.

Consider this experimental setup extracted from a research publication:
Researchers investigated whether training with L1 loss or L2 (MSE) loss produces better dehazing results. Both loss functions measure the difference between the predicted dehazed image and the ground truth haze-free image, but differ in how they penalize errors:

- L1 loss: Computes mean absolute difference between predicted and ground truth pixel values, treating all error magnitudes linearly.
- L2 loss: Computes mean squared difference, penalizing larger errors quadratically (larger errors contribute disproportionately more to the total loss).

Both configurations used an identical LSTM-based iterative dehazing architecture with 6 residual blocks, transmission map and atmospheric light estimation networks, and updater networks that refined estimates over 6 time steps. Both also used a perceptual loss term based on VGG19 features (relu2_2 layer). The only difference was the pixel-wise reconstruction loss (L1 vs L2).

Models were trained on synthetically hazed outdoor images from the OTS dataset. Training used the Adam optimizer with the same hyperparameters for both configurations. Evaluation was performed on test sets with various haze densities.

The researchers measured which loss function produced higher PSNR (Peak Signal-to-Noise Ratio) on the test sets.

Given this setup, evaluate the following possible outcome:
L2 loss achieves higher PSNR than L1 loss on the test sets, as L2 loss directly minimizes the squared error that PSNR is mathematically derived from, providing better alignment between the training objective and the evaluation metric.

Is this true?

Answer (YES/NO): NO